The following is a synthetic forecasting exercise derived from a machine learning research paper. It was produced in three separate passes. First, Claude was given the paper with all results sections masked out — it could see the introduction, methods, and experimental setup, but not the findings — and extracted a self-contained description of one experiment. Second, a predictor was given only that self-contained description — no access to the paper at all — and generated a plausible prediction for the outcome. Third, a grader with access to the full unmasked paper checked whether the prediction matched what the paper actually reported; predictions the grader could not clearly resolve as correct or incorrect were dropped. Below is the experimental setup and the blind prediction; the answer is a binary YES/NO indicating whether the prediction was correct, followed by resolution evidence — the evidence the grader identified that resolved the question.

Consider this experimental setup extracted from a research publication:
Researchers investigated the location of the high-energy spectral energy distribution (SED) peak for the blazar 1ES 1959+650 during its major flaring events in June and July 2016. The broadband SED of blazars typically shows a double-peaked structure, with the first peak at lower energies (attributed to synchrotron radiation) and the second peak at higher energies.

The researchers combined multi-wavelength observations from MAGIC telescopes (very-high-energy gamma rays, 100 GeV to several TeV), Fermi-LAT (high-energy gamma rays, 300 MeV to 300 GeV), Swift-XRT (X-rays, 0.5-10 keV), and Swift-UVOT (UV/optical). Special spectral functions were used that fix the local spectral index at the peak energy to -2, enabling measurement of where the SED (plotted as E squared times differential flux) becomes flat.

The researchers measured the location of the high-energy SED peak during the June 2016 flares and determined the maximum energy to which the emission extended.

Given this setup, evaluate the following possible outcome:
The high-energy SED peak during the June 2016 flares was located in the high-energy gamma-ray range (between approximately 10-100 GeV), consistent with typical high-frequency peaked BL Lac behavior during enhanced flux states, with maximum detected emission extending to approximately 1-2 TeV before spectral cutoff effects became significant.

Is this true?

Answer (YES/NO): NO